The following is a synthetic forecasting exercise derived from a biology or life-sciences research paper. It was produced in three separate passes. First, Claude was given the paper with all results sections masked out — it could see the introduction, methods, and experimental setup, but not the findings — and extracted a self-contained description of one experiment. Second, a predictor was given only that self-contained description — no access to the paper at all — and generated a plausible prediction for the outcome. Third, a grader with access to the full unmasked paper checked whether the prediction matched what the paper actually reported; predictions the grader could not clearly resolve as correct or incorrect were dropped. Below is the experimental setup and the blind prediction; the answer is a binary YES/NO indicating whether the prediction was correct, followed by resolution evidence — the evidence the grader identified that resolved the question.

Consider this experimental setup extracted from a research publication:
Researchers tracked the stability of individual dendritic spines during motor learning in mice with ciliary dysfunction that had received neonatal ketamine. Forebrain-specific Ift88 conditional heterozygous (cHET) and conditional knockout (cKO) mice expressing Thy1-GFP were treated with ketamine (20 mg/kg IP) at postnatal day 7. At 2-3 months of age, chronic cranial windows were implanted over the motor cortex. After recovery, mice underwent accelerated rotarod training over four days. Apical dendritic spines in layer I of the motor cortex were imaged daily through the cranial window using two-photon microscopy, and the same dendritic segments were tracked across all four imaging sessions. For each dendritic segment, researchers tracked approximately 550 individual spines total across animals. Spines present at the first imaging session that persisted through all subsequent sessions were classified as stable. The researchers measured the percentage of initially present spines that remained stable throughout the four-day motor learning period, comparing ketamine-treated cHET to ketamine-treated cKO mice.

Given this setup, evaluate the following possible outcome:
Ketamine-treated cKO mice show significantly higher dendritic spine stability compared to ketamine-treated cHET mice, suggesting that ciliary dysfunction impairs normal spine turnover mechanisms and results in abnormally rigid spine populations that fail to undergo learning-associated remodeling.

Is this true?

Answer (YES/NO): NO